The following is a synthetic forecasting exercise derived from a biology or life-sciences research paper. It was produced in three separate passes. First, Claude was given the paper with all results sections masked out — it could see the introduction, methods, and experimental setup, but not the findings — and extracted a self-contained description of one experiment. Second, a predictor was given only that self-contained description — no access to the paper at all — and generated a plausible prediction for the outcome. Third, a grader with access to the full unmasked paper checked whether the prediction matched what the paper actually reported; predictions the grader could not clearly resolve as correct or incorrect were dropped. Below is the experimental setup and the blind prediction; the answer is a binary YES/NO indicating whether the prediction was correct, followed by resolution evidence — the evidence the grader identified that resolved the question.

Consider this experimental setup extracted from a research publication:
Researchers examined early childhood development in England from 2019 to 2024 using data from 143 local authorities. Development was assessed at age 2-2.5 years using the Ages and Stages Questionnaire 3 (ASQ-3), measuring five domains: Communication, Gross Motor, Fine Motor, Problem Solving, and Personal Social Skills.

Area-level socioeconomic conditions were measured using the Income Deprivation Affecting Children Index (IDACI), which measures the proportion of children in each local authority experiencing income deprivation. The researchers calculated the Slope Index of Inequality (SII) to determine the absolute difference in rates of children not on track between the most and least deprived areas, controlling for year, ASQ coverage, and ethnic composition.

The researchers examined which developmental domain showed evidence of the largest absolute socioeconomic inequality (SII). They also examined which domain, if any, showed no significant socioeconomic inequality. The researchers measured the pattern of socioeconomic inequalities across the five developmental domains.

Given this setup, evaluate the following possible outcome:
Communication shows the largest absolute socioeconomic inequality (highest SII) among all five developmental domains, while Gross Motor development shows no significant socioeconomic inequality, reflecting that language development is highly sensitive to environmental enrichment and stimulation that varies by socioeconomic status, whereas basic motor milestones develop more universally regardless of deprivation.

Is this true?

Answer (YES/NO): YES